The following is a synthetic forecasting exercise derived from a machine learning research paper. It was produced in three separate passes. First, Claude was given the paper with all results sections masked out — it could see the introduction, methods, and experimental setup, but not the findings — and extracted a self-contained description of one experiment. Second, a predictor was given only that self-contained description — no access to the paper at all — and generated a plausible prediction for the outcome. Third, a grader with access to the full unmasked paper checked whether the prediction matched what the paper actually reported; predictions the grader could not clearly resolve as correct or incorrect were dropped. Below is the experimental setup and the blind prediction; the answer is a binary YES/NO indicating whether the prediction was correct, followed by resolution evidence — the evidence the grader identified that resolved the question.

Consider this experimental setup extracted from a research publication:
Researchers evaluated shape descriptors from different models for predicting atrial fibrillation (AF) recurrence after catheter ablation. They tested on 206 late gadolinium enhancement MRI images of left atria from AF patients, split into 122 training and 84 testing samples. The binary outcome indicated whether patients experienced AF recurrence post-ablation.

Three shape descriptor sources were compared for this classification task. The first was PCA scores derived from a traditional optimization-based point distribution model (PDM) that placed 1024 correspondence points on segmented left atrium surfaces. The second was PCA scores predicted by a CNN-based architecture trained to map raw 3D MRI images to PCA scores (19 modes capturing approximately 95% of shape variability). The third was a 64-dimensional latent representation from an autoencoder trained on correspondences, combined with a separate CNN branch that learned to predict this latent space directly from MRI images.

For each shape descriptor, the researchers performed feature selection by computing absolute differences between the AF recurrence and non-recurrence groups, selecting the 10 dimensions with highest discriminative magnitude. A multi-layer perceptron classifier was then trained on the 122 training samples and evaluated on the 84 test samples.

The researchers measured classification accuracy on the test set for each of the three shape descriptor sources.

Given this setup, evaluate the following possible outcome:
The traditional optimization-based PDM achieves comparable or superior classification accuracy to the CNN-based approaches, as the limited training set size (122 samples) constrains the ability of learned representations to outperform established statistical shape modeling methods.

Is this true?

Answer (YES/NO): NO